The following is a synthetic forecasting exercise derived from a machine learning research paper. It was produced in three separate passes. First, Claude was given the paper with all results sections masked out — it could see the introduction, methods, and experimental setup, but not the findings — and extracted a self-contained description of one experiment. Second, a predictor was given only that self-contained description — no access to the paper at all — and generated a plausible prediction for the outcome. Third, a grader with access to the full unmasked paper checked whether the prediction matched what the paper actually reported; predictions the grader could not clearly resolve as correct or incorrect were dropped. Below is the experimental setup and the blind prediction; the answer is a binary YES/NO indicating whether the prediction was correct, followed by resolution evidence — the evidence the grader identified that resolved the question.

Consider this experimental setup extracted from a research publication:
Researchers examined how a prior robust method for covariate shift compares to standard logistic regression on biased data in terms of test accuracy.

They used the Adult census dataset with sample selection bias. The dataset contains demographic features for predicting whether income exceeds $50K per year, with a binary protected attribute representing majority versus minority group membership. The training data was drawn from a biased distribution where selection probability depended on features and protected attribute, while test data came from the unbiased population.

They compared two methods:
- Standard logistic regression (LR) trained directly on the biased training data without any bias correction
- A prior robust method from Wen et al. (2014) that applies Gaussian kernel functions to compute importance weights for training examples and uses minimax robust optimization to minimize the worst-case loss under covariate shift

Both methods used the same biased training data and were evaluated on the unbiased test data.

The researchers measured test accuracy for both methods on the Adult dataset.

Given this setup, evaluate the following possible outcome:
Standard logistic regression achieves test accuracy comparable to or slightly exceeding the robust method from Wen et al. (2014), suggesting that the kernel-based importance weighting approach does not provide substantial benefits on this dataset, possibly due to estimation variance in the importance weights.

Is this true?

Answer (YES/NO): NO